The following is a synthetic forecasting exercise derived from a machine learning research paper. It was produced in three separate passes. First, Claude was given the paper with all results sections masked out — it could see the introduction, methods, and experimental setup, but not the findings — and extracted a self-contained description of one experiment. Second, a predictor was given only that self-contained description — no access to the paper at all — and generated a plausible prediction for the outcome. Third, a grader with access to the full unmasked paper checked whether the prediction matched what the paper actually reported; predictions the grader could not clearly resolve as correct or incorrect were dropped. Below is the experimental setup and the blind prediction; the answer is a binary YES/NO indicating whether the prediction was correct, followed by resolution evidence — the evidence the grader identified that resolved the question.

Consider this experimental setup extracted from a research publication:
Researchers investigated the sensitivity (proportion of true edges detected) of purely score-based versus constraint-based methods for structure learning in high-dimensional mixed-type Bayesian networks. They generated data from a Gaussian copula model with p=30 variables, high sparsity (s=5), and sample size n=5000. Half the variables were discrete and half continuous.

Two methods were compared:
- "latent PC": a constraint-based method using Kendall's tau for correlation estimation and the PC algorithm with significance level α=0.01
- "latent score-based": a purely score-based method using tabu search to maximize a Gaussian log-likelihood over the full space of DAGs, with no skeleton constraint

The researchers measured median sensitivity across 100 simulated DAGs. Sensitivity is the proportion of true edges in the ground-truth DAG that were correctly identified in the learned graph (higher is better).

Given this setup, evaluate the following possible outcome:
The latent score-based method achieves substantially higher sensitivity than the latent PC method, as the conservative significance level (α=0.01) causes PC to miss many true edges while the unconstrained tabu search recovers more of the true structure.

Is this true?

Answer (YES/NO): YES